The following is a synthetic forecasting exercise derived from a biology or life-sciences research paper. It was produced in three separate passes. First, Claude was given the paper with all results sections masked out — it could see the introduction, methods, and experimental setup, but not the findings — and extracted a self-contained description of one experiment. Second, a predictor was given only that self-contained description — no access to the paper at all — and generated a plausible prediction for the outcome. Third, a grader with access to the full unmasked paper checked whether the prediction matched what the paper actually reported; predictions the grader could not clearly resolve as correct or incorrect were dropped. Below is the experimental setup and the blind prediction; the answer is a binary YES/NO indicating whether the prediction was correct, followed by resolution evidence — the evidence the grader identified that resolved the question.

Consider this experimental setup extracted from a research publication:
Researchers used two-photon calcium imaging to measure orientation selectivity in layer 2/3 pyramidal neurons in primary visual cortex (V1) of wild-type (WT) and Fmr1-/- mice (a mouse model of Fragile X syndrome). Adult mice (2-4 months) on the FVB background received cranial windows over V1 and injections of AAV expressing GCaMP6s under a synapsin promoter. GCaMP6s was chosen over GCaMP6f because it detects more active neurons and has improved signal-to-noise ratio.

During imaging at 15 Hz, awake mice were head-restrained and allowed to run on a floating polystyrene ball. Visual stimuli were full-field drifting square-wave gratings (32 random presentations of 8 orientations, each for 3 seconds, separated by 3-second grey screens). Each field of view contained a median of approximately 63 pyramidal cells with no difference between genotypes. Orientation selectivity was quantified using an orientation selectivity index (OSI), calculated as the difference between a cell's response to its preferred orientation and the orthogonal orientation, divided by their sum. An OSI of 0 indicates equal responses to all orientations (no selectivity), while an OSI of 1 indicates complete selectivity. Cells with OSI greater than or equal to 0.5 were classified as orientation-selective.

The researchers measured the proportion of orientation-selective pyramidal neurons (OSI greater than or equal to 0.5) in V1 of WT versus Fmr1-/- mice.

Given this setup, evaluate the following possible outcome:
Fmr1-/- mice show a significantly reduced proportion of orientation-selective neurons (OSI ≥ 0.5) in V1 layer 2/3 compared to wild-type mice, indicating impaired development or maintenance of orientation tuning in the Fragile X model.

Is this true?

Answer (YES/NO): YES